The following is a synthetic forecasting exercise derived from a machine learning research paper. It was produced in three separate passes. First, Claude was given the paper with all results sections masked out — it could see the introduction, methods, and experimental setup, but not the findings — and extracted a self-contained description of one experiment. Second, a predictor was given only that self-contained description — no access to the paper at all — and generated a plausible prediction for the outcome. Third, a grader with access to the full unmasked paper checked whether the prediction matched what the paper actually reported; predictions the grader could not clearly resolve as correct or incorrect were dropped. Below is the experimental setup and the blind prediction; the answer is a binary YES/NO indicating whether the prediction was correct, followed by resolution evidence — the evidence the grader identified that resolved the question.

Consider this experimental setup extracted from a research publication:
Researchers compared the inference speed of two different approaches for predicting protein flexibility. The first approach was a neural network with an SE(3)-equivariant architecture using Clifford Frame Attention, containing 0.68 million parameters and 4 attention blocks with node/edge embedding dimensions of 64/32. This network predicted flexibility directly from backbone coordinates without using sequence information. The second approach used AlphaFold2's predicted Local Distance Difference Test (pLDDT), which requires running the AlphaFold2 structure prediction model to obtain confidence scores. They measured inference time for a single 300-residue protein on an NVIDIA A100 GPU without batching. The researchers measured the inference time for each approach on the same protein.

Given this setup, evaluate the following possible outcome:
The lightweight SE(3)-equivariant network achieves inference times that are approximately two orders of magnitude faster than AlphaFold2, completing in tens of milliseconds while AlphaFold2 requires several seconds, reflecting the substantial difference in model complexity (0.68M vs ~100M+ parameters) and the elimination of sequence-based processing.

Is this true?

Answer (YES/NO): NO